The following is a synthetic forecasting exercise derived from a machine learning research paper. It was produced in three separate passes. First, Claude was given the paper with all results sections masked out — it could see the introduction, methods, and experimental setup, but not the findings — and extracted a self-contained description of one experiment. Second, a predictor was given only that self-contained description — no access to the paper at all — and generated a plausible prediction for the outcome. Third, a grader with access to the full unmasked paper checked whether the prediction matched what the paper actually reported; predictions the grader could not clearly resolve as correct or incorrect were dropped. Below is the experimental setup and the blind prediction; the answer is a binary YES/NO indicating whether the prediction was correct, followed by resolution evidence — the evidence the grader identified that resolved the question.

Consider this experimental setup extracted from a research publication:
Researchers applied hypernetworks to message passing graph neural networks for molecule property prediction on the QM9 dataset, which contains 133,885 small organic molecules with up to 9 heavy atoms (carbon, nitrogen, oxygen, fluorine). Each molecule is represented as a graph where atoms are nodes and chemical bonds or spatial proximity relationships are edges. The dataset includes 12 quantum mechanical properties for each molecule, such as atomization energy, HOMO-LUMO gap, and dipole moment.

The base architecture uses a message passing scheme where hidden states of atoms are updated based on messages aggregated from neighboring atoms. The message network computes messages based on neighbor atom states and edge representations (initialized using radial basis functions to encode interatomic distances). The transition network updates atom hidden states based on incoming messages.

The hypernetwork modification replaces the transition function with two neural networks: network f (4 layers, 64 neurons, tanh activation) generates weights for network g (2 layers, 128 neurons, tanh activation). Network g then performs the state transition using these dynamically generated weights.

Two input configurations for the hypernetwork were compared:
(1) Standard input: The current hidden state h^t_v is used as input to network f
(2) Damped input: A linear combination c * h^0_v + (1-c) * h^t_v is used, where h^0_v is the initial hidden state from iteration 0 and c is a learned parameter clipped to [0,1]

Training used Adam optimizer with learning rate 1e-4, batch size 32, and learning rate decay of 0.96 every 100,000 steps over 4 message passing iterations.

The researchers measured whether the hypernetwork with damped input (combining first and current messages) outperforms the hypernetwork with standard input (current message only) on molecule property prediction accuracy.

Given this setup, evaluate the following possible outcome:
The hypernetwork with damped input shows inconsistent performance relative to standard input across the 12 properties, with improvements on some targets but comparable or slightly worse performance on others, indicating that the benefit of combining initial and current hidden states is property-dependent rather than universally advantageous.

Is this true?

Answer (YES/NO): NO